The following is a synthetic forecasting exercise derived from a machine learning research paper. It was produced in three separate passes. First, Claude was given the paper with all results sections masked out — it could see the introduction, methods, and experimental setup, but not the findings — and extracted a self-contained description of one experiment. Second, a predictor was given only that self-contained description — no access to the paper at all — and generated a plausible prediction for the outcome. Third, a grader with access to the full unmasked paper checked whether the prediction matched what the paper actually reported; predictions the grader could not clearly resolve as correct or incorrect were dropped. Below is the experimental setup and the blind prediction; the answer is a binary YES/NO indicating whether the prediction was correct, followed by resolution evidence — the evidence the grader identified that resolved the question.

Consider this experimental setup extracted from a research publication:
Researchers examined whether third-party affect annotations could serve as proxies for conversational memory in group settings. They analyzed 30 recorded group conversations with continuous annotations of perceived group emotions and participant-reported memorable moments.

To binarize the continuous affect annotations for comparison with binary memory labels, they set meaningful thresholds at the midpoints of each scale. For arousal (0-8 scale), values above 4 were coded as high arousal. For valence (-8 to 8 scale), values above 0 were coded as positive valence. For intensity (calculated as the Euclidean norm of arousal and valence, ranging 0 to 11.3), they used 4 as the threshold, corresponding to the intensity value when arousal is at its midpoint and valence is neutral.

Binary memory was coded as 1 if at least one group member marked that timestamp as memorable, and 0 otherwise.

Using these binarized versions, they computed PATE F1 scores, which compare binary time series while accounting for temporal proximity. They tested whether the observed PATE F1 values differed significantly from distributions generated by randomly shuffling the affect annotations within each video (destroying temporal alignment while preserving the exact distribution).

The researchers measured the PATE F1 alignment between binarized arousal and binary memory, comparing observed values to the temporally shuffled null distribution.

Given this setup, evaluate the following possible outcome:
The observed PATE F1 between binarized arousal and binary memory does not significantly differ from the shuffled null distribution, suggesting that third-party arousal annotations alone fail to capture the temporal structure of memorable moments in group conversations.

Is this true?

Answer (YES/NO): YES